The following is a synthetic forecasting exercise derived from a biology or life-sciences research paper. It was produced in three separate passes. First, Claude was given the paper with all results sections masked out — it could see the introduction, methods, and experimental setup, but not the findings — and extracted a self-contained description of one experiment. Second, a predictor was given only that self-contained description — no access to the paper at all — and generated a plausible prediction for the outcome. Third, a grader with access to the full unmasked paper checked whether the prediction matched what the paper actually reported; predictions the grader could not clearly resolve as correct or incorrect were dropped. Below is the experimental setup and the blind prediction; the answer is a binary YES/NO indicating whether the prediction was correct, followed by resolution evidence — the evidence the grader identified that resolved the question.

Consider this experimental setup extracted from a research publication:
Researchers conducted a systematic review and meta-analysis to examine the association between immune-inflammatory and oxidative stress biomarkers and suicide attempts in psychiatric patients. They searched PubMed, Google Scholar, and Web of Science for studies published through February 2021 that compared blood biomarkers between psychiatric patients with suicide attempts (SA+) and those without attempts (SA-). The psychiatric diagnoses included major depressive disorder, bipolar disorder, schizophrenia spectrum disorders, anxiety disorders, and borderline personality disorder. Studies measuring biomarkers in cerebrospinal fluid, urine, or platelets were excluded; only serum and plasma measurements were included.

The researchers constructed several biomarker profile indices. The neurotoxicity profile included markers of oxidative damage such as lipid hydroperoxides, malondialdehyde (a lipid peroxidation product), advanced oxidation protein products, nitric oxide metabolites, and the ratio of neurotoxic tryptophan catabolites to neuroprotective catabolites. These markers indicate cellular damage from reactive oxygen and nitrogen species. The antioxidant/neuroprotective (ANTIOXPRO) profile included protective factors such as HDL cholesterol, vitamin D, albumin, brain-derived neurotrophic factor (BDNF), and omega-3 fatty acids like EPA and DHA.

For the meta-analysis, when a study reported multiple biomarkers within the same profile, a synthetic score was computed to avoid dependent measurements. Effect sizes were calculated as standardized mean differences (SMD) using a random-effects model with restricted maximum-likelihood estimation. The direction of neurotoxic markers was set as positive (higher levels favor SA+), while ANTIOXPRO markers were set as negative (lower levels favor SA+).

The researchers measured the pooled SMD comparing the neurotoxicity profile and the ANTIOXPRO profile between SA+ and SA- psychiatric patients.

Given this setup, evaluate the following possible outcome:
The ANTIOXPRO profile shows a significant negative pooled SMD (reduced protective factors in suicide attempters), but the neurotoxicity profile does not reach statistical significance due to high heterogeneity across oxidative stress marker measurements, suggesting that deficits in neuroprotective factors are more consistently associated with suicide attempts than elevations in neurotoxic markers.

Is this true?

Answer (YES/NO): NO